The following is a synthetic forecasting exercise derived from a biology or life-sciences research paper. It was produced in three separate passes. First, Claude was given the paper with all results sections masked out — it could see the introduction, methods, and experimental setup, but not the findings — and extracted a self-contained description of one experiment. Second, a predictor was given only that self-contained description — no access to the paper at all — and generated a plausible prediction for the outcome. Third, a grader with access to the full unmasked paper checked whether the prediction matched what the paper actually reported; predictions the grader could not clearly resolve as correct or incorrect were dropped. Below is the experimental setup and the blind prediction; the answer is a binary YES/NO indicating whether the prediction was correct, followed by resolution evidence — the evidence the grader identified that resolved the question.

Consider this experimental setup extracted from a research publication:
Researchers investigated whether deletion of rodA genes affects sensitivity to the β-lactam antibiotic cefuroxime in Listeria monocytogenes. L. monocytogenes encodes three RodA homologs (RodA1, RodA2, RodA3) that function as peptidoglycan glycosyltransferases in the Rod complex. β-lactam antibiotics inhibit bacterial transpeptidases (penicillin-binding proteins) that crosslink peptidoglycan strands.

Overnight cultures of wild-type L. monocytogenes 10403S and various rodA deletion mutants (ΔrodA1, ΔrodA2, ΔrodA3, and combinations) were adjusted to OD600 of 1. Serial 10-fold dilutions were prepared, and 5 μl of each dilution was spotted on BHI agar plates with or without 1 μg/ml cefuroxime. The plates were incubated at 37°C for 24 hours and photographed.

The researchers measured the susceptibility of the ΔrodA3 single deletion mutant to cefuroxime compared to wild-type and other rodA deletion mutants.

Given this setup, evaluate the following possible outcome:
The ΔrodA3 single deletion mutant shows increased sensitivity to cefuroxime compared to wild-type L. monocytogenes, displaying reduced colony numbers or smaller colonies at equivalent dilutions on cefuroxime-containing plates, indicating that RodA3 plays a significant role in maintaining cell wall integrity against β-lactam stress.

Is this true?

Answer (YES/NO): YES